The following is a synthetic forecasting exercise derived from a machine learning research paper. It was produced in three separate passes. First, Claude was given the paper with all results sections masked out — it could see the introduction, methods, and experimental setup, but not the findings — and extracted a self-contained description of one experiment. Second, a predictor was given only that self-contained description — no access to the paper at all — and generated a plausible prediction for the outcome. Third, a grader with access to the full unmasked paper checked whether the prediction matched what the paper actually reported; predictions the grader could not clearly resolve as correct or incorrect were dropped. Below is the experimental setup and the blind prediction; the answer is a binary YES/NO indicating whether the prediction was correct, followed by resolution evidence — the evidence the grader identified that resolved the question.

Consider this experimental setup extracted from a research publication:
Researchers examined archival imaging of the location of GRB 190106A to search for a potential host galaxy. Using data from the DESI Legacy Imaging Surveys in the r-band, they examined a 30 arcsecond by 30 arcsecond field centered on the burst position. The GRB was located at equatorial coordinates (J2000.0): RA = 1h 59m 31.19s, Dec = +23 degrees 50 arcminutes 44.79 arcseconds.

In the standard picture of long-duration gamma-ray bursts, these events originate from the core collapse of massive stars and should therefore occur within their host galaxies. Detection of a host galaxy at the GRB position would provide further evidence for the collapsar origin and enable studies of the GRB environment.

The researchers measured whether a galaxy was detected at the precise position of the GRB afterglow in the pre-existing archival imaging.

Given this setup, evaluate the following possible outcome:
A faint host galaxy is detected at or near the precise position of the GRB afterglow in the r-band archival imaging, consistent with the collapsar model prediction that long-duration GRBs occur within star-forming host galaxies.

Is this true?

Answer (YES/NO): YES